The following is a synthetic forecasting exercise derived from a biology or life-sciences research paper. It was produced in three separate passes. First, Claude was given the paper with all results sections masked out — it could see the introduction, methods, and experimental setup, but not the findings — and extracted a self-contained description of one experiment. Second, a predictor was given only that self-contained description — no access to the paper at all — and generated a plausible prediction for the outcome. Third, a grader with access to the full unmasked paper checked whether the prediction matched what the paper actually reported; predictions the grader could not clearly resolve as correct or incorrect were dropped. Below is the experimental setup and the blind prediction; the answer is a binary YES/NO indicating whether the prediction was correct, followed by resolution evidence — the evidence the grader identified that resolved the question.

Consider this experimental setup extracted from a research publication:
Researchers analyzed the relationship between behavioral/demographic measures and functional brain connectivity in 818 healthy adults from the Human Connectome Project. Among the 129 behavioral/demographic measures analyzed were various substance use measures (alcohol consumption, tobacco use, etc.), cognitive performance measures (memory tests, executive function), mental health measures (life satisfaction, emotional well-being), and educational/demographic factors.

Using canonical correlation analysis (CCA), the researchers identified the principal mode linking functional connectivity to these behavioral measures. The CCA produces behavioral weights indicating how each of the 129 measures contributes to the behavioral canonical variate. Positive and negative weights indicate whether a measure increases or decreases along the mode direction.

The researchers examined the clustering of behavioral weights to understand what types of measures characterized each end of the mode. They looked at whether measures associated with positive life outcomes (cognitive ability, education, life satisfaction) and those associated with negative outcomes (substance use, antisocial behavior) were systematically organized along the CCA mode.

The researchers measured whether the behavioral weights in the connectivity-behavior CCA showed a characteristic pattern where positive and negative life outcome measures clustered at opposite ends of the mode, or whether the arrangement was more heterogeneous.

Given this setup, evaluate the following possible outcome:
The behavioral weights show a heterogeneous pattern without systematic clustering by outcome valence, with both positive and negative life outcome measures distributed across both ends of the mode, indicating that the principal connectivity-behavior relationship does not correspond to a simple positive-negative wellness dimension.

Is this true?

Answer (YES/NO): NO